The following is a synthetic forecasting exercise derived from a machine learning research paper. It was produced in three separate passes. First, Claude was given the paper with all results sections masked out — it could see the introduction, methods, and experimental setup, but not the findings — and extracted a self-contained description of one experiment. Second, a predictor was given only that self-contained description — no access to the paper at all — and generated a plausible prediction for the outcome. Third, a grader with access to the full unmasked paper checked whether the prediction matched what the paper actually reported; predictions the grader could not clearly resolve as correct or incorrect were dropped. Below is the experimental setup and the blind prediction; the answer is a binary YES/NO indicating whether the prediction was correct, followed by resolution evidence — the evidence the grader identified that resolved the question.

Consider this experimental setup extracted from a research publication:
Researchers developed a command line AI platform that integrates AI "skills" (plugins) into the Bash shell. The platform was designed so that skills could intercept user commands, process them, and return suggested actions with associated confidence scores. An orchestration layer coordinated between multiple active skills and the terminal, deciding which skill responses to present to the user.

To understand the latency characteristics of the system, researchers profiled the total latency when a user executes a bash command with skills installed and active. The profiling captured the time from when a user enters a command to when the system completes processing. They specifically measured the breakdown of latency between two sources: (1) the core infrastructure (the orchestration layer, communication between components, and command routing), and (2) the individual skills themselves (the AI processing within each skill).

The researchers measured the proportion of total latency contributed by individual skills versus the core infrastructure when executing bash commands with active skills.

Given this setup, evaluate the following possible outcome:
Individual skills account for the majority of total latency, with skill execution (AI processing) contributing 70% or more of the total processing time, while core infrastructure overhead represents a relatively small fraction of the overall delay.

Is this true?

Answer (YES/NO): YES